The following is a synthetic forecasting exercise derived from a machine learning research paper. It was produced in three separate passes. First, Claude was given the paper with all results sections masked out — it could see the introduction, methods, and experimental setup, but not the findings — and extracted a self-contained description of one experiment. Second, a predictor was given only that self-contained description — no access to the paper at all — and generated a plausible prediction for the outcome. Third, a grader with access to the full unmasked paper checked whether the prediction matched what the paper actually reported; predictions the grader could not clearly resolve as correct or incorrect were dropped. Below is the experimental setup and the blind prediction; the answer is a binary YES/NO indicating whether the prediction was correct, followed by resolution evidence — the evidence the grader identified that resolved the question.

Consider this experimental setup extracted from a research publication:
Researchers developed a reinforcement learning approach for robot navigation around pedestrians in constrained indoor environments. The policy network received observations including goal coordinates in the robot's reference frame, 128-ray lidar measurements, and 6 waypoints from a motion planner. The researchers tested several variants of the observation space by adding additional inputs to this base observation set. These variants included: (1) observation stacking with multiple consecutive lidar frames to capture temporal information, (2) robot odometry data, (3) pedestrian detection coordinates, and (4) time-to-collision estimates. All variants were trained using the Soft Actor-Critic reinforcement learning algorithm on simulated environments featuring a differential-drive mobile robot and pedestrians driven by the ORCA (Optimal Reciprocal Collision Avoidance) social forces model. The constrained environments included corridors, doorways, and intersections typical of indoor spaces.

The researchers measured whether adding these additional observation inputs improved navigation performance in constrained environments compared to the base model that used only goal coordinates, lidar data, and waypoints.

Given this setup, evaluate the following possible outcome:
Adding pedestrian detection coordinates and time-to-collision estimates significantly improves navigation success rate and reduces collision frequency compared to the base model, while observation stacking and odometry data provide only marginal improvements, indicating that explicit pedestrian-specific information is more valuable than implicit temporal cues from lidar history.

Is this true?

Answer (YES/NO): NO